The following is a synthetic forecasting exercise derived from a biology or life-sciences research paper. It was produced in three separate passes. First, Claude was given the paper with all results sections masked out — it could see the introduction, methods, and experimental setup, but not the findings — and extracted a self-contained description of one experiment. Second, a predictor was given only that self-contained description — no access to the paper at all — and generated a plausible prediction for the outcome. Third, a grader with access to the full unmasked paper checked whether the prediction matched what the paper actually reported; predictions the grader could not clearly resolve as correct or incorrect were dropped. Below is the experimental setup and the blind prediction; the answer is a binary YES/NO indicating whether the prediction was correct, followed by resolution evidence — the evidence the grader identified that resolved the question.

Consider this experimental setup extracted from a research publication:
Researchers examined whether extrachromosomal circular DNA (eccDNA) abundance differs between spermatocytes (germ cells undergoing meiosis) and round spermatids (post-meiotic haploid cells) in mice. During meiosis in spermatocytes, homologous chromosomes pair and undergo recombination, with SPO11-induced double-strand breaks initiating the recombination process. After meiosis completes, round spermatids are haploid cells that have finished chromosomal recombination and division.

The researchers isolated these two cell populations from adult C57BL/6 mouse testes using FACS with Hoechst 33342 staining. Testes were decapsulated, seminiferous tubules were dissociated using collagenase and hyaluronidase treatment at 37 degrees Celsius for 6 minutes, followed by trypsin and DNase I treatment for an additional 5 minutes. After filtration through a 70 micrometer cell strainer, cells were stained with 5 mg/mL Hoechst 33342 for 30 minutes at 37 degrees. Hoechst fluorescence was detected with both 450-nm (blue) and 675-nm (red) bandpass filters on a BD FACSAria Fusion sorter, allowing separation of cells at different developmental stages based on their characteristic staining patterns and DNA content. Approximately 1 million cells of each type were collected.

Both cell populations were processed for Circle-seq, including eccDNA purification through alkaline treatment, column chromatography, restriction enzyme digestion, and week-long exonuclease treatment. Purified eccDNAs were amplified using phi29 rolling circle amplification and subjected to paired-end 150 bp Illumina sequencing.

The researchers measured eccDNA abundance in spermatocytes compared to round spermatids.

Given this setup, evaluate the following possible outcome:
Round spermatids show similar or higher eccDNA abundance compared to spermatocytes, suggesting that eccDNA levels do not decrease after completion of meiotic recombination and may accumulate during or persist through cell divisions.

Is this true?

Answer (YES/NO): YES